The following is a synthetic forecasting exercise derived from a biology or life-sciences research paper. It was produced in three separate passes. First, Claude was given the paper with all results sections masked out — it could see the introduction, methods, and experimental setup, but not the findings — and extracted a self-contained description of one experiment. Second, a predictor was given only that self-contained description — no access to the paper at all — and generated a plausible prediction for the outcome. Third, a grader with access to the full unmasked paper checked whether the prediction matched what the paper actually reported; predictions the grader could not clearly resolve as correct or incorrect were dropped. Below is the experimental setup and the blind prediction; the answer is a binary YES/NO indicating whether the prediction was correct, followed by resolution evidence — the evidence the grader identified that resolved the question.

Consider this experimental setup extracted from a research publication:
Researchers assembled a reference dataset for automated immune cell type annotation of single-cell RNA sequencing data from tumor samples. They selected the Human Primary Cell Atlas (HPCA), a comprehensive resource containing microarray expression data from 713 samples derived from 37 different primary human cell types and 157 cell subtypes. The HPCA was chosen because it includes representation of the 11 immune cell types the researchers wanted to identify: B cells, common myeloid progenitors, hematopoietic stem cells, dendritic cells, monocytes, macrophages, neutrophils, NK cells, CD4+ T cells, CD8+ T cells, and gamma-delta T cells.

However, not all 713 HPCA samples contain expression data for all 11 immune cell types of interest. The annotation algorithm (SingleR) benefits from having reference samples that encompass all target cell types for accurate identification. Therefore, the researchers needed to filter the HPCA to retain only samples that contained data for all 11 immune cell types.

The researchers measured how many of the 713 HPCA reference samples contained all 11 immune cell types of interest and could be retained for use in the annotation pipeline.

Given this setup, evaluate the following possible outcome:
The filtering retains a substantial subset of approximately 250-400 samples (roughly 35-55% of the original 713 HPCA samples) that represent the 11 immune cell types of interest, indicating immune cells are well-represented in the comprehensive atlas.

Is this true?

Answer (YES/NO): YES